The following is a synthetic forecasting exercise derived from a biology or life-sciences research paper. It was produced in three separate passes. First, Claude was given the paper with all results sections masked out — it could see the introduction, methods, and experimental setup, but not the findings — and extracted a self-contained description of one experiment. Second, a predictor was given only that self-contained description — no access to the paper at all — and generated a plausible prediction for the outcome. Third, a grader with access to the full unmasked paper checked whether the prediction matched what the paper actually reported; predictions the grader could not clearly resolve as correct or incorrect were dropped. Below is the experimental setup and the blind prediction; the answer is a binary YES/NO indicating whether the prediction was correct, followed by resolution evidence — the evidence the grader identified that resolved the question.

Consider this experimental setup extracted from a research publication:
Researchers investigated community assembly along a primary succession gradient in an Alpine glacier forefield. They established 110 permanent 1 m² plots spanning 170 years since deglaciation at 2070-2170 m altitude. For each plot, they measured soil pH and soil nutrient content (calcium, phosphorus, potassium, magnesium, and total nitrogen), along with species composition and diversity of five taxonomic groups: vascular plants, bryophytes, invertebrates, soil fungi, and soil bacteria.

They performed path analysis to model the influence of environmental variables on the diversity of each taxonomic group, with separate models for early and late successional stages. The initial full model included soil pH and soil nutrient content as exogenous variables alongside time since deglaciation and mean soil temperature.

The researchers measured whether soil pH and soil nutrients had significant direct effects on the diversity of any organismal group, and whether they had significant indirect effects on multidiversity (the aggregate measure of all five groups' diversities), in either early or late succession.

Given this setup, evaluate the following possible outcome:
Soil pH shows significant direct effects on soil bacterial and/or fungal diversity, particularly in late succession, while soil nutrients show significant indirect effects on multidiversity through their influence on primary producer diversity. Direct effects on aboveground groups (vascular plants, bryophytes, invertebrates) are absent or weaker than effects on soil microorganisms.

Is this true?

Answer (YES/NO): NO